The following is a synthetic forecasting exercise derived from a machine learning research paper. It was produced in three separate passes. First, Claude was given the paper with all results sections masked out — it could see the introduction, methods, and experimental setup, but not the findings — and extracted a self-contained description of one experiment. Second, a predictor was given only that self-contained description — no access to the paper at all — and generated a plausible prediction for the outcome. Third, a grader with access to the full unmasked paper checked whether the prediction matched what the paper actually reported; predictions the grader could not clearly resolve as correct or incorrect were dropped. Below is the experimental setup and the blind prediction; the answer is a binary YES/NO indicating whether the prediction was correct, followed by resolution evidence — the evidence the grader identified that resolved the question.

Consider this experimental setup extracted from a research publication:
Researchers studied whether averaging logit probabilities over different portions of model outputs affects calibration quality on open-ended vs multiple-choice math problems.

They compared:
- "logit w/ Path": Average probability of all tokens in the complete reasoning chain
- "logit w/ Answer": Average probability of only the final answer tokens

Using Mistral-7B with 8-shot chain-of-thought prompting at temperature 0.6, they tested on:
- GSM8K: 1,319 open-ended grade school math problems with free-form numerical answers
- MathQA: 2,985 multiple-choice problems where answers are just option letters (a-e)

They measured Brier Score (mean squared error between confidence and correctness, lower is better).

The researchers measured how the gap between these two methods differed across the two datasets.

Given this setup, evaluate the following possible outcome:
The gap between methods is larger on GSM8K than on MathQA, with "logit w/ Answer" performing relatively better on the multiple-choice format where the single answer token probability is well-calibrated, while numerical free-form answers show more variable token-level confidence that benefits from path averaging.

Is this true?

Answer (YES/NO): NO